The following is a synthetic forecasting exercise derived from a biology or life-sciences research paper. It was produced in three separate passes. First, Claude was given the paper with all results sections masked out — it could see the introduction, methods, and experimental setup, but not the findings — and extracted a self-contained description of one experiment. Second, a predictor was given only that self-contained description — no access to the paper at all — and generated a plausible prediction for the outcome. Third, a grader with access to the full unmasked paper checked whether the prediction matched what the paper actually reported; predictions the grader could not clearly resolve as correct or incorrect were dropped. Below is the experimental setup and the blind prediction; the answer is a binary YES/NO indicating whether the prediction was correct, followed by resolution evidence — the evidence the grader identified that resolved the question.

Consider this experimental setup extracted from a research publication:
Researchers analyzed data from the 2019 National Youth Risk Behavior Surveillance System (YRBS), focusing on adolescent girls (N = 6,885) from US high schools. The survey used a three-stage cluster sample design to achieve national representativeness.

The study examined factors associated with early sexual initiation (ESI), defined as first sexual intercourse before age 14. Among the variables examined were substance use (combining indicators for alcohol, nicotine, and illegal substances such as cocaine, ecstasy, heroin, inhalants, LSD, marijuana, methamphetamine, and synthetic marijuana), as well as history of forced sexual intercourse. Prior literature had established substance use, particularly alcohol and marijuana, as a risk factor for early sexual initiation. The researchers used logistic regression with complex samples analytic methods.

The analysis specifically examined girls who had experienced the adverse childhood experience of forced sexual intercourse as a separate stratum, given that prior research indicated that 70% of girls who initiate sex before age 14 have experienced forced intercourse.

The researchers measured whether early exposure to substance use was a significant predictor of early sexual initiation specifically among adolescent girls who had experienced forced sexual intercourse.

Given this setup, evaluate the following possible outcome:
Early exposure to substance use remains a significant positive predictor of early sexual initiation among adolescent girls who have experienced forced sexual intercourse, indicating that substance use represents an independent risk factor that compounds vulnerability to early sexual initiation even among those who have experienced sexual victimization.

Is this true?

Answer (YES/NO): NO